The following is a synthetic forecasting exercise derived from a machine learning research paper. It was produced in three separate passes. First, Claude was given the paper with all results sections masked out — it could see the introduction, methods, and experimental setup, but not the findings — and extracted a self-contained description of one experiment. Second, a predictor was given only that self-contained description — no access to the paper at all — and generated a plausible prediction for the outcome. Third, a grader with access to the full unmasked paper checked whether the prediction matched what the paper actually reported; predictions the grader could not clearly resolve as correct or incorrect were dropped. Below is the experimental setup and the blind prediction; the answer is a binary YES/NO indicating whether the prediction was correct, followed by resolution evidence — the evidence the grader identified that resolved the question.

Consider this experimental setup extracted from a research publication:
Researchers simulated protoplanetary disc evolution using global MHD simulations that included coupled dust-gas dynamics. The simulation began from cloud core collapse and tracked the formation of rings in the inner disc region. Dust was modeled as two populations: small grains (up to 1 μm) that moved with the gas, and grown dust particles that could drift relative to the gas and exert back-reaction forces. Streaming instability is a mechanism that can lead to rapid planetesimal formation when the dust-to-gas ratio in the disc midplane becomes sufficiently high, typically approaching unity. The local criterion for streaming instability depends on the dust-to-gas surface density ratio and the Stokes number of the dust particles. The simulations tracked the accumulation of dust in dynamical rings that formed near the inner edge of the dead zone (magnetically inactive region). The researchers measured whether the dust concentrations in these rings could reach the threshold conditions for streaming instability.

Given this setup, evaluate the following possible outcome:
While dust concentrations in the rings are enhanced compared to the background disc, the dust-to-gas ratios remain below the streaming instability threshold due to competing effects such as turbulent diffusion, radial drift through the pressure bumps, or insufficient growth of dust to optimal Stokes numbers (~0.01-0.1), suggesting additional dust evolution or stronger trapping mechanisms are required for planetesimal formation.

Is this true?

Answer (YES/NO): NO